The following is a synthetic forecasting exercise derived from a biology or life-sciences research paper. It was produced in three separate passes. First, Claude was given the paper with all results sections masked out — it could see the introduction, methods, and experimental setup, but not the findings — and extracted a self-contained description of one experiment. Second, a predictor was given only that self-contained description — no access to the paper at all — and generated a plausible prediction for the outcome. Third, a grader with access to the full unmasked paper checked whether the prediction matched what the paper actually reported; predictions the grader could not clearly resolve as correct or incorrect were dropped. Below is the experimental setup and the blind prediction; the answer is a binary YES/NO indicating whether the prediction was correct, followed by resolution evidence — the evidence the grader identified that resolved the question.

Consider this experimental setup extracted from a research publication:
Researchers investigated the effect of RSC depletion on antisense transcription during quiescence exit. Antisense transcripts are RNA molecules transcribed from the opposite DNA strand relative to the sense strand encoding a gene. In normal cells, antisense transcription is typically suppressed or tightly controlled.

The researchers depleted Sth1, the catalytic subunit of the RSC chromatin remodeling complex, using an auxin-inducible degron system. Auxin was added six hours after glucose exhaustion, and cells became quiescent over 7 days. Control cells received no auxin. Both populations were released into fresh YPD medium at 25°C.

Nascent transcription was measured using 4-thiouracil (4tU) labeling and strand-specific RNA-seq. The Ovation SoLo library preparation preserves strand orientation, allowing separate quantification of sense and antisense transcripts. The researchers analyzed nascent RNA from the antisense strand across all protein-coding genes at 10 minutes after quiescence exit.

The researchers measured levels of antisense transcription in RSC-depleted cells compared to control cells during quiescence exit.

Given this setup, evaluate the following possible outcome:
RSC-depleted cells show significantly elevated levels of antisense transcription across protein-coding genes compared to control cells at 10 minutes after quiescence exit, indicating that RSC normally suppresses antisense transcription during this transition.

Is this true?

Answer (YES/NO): YES